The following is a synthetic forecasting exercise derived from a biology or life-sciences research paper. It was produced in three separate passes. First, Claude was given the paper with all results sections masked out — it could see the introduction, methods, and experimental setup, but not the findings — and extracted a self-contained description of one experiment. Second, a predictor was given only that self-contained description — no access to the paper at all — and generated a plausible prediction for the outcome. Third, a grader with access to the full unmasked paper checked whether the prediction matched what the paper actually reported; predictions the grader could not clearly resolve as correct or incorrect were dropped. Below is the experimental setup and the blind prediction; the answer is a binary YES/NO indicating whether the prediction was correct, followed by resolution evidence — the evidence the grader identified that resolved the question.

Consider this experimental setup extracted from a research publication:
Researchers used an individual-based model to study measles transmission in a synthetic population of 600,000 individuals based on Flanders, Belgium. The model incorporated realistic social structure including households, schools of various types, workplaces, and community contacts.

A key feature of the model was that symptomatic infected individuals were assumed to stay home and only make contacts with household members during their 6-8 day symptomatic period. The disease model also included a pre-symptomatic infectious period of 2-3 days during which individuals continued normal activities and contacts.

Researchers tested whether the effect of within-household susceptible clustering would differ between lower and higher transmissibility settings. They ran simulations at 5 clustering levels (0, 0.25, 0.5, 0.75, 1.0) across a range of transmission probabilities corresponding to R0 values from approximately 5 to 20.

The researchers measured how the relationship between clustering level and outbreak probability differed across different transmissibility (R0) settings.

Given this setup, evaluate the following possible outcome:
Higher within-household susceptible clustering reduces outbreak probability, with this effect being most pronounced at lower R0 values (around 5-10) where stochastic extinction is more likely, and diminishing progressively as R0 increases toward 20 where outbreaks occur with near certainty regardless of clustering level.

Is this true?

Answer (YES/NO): NO